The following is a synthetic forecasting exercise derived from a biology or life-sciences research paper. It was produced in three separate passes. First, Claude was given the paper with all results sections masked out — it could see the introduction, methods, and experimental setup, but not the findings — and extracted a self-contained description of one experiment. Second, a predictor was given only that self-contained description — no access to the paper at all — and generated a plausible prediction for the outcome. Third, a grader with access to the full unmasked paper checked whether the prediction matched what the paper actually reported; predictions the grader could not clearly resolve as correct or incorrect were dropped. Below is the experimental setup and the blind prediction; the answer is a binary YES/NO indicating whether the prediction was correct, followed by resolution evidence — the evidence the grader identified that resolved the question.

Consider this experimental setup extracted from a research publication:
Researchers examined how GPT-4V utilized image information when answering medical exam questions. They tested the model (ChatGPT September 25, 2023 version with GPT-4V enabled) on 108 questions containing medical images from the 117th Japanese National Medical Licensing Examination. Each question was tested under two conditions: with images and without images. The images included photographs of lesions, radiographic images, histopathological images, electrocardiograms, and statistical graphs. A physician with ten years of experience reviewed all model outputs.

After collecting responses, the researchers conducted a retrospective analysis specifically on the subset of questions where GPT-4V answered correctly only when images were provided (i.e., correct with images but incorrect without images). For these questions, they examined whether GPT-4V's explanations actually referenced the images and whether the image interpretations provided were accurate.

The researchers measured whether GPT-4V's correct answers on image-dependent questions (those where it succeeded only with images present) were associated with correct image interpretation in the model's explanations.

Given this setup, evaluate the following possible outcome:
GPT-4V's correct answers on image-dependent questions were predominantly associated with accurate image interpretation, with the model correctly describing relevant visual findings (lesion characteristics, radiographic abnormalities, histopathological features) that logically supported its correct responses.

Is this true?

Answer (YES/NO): NO